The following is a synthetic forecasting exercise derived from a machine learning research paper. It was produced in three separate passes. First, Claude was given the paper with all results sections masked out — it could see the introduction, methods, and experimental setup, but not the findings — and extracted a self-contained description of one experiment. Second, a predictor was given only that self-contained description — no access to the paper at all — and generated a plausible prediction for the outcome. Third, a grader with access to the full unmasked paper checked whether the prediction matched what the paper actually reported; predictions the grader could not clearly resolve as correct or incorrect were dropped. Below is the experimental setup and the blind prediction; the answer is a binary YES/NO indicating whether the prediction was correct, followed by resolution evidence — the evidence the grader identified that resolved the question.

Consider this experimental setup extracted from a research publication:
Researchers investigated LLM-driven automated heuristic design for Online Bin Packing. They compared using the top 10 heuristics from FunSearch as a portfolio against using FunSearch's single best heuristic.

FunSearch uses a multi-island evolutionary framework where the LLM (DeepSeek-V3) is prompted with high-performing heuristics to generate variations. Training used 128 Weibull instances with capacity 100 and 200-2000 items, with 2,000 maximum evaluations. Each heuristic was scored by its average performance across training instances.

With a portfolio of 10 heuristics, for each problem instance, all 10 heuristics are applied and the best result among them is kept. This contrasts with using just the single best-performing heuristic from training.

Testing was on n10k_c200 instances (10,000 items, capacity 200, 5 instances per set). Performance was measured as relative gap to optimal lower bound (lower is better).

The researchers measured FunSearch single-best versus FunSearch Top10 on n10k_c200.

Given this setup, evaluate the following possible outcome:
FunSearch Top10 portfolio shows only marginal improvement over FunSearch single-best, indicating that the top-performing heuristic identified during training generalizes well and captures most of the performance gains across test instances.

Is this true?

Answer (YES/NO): NO